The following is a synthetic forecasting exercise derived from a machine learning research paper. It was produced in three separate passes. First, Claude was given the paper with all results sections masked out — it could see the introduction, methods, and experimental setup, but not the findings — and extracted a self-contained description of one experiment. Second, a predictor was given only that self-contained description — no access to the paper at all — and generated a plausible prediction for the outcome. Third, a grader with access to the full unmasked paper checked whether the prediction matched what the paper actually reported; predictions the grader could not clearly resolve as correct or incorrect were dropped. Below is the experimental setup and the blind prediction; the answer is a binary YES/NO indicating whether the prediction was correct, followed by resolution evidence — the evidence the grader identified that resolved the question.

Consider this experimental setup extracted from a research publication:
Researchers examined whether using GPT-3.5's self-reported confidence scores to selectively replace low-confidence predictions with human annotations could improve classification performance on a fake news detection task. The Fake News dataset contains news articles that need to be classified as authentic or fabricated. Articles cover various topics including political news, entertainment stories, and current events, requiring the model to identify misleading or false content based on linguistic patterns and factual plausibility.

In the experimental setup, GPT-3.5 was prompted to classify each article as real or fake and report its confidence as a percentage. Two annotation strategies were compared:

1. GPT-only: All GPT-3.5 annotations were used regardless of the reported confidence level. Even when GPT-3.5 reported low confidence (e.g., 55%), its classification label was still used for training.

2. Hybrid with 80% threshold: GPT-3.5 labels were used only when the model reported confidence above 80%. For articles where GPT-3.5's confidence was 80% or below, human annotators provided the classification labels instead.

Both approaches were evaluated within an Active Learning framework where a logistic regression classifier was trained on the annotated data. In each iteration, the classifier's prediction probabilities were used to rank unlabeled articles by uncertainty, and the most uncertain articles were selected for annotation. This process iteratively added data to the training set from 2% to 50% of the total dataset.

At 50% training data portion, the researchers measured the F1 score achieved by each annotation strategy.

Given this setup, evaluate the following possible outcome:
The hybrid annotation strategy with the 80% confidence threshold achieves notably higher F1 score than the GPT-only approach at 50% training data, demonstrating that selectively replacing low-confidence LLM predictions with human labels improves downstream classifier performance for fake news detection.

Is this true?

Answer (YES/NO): YES